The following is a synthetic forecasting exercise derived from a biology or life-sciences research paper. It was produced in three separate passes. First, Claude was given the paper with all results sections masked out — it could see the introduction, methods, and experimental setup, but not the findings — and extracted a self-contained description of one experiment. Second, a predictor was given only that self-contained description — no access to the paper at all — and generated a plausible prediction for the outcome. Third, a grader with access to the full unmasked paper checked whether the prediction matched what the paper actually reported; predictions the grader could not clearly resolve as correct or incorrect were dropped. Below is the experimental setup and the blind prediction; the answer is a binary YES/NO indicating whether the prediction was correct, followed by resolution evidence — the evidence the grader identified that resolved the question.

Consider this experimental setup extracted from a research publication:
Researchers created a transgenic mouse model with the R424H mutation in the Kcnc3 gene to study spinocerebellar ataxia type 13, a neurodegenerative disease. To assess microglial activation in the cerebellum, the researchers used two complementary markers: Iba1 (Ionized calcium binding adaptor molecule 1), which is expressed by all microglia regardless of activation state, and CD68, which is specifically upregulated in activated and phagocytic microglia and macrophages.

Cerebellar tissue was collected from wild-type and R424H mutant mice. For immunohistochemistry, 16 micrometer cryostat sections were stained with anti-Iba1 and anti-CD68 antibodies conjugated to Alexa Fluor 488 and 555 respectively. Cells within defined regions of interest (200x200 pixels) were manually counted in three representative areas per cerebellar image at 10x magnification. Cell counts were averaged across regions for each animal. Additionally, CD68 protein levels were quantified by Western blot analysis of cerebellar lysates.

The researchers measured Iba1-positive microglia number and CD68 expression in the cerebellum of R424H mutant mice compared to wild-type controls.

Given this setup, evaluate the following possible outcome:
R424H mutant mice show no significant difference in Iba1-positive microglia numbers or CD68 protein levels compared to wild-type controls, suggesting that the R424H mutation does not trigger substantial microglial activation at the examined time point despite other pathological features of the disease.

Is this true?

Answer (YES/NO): NO